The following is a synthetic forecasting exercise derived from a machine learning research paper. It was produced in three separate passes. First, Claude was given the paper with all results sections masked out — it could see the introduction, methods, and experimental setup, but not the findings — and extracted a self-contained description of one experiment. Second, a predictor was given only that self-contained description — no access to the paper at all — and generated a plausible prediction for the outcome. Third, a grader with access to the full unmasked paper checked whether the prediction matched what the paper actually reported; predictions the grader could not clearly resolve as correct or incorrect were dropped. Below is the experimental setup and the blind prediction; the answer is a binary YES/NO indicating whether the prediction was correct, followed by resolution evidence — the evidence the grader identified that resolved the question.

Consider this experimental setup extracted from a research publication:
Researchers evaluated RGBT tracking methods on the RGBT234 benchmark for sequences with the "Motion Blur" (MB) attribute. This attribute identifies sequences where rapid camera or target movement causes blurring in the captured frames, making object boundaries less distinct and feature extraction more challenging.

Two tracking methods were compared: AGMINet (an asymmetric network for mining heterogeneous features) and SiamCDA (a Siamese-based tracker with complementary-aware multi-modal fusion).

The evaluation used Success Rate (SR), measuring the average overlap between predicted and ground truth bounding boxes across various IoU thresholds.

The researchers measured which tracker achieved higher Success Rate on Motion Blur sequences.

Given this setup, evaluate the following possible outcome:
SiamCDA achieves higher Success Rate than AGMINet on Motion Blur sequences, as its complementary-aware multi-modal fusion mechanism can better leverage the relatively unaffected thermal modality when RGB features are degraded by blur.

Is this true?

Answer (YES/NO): NO